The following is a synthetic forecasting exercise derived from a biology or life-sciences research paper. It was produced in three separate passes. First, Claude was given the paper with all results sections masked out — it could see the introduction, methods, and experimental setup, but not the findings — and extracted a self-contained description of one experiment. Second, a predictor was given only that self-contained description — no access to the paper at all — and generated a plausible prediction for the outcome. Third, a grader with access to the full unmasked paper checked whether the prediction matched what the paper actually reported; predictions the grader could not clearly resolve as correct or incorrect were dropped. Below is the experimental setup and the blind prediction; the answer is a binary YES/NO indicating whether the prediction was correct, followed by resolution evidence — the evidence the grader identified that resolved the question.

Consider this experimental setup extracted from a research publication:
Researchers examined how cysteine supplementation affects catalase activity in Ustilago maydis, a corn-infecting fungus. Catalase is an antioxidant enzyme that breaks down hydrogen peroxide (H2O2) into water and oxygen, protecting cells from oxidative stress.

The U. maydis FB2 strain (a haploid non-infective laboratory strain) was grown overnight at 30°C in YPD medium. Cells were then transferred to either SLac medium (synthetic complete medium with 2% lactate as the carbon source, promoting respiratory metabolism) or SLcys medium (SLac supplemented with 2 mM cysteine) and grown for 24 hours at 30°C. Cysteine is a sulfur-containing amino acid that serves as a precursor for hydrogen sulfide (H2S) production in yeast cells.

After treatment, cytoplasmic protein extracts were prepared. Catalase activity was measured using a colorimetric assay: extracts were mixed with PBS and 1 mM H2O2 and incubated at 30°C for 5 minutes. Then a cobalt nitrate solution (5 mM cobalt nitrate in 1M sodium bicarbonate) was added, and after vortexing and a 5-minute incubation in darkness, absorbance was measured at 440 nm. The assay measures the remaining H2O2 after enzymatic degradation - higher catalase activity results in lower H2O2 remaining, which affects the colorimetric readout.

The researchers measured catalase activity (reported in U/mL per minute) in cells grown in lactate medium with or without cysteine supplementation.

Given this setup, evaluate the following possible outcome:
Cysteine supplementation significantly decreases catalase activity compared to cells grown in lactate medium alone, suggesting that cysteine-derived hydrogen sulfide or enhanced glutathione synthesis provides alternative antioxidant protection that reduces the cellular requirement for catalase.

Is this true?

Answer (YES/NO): YES